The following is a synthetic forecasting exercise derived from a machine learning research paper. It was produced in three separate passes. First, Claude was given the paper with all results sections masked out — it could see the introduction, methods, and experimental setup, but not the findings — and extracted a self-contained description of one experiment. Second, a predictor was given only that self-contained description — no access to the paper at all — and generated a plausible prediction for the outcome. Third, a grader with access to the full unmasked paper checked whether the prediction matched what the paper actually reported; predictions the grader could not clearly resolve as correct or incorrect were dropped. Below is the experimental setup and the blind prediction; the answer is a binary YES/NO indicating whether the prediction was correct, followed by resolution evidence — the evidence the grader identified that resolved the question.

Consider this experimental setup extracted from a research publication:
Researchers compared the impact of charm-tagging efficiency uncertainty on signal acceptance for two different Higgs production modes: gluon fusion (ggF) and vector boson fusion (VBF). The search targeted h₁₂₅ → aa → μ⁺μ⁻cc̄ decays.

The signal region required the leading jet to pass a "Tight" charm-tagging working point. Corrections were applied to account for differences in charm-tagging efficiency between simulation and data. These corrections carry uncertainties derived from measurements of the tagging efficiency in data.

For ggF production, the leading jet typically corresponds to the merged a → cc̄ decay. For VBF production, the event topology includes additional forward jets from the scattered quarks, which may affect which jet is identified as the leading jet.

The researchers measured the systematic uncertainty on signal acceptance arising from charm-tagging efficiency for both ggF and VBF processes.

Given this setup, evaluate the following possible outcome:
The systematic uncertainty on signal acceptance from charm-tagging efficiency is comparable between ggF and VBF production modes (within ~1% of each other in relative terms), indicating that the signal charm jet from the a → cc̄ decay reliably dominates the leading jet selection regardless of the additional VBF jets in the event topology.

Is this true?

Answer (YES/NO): NO